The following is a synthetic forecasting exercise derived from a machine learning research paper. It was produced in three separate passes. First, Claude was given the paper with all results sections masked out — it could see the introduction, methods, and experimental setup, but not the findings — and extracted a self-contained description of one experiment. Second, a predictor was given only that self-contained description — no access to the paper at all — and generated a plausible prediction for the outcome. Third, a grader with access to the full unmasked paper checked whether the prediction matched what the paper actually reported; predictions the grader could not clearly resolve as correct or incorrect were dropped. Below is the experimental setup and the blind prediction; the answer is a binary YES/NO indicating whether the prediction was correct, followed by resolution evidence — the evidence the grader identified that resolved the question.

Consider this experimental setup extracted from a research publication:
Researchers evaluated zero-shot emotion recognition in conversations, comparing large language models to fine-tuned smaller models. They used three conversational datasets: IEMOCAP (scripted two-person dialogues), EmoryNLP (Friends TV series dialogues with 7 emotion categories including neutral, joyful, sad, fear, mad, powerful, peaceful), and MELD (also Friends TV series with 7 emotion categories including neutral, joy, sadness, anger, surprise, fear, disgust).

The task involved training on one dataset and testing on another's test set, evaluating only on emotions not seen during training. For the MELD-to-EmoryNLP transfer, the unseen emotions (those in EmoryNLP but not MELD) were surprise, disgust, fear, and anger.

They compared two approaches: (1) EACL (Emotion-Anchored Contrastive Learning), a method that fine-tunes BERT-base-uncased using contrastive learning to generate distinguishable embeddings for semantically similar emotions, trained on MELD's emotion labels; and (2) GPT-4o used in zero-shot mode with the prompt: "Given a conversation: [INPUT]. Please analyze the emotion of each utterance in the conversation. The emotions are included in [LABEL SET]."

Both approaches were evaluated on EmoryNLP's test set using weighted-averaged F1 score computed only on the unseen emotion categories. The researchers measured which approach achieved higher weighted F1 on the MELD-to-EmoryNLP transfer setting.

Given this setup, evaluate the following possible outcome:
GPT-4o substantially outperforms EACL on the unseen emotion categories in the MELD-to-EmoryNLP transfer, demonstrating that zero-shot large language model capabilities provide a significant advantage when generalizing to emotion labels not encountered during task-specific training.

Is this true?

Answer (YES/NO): YES